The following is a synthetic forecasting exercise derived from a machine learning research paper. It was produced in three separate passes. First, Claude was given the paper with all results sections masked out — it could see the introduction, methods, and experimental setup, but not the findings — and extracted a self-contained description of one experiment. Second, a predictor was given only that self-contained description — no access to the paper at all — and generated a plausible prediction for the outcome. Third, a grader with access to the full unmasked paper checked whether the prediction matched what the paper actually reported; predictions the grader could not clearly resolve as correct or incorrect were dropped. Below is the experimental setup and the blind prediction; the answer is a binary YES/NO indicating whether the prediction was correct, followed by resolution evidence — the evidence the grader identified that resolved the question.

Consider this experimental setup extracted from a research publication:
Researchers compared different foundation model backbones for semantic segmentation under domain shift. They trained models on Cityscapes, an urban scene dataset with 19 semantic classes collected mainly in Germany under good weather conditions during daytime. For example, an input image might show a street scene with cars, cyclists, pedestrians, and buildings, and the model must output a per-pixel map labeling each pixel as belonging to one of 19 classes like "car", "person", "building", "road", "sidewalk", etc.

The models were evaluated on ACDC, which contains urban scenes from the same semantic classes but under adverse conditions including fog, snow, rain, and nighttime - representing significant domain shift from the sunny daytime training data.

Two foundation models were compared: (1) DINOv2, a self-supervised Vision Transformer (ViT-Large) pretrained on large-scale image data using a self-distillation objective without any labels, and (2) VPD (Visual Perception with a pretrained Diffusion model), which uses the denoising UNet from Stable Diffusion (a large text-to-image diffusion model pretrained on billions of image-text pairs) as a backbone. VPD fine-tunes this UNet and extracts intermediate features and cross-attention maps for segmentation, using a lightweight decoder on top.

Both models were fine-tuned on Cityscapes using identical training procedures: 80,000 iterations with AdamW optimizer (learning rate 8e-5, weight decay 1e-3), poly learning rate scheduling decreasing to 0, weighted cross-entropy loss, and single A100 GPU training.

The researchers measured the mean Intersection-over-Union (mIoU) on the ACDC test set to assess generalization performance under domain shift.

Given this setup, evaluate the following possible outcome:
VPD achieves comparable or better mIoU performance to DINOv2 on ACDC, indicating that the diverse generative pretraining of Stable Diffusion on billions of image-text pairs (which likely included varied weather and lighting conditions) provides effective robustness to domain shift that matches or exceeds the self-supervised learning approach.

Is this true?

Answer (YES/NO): YES